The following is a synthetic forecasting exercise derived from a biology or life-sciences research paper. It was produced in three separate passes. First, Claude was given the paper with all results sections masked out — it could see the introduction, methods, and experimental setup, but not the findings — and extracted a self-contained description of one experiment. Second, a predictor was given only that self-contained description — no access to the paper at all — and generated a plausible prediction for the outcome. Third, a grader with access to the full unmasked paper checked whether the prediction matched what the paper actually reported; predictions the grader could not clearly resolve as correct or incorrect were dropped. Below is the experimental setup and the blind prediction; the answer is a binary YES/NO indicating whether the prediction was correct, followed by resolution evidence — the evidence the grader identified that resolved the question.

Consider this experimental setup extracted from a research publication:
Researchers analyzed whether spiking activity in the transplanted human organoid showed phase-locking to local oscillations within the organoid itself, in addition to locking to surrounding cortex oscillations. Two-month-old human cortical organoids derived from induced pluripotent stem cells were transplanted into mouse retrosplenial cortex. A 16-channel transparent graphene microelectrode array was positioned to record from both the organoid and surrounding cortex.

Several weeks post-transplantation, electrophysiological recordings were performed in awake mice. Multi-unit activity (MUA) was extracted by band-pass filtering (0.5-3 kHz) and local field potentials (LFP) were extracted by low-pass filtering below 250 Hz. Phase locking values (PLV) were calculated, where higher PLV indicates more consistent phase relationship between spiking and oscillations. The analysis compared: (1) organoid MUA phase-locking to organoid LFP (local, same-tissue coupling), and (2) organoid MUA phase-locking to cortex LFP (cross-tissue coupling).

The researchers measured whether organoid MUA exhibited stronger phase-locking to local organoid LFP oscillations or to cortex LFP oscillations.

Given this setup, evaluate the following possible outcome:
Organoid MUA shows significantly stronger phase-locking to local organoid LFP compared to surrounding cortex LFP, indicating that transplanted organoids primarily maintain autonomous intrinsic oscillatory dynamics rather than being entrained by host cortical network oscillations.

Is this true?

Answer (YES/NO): NO